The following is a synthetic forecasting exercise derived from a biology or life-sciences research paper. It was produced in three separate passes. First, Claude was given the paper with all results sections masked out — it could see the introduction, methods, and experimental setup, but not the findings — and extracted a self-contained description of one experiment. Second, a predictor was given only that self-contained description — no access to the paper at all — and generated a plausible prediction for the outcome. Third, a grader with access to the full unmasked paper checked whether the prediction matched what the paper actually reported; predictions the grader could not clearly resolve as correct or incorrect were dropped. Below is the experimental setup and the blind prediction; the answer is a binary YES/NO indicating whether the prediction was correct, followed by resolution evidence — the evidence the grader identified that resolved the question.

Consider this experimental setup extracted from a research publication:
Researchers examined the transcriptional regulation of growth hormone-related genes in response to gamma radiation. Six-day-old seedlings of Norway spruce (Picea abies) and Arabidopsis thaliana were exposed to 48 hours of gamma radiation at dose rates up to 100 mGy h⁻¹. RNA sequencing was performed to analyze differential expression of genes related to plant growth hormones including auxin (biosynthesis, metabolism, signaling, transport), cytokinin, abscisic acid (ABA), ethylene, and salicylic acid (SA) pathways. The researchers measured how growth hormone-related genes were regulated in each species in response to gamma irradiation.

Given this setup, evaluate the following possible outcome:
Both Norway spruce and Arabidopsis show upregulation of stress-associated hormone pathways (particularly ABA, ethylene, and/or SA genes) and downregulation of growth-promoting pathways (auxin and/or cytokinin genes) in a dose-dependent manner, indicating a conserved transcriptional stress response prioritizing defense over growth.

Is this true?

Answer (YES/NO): NO